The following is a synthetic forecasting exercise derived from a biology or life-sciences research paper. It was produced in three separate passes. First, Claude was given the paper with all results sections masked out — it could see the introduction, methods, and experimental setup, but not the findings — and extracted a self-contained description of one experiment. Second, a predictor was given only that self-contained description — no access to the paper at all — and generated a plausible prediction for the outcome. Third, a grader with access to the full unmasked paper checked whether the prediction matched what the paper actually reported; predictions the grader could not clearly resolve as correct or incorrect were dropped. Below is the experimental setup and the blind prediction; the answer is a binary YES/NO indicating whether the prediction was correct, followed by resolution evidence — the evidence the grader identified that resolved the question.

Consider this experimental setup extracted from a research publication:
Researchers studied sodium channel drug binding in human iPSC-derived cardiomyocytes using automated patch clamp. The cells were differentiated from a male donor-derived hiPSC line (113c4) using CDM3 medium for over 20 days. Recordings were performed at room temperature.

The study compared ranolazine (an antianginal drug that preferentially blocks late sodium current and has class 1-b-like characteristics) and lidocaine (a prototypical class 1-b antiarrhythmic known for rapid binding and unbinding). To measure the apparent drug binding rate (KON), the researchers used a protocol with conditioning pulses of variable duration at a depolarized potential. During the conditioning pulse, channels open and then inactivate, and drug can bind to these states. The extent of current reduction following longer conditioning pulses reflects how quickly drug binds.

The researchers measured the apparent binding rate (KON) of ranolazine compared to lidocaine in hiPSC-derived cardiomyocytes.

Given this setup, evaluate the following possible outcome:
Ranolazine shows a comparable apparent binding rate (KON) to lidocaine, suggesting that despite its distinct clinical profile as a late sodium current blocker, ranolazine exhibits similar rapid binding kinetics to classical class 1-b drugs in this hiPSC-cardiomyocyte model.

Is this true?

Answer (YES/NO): NO